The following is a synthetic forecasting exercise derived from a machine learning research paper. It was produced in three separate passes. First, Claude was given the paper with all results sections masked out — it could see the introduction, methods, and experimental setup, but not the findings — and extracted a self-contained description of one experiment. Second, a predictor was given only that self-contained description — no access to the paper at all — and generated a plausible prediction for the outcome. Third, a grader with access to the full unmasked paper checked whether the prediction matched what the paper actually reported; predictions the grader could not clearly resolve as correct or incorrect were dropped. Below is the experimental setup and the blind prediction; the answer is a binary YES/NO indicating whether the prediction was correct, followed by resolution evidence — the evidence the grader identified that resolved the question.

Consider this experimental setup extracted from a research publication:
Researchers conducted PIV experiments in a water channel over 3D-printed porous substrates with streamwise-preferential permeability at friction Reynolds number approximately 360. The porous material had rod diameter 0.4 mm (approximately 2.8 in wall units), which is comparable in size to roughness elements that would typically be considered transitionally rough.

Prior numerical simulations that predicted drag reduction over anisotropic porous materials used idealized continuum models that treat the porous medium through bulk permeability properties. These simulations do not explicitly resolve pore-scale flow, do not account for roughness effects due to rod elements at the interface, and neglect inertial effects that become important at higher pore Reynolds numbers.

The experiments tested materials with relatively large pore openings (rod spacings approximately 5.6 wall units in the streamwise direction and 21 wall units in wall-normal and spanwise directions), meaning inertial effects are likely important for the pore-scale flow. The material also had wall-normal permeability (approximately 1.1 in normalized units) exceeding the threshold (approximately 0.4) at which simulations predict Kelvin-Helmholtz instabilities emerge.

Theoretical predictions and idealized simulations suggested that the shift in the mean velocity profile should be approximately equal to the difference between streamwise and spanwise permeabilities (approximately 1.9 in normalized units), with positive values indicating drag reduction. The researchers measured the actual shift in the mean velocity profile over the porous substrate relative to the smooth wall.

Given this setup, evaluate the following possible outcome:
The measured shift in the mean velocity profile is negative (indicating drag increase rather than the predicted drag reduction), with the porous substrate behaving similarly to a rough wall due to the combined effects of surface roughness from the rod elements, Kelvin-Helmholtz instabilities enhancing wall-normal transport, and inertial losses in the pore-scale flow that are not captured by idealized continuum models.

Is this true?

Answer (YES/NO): NO